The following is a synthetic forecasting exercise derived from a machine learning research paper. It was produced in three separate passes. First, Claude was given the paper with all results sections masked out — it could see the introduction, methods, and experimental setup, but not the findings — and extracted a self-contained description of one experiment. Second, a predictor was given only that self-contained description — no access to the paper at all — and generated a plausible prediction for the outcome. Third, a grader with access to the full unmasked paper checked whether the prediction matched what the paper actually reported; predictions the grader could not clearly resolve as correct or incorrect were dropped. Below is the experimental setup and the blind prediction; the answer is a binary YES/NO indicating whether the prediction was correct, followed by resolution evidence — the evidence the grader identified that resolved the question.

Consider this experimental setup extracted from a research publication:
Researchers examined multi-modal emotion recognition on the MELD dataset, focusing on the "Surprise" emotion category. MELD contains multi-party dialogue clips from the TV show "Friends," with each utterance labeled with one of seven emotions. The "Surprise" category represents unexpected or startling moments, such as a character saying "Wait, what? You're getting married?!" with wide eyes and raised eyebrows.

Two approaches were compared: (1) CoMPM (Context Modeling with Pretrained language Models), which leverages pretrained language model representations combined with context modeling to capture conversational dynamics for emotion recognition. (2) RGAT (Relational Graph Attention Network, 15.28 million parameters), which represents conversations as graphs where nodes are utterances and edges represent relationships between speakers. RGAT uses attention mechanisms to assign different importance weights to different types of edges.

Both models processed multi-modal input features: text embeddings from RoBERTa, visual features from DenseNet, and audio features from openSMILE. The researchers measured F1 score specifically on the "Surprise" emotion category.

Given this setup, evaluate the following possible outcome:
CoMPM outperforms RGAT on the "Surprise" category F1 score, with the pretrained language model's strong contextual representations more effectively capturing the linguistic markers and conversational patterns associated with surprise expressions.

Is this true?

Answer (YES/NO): YES